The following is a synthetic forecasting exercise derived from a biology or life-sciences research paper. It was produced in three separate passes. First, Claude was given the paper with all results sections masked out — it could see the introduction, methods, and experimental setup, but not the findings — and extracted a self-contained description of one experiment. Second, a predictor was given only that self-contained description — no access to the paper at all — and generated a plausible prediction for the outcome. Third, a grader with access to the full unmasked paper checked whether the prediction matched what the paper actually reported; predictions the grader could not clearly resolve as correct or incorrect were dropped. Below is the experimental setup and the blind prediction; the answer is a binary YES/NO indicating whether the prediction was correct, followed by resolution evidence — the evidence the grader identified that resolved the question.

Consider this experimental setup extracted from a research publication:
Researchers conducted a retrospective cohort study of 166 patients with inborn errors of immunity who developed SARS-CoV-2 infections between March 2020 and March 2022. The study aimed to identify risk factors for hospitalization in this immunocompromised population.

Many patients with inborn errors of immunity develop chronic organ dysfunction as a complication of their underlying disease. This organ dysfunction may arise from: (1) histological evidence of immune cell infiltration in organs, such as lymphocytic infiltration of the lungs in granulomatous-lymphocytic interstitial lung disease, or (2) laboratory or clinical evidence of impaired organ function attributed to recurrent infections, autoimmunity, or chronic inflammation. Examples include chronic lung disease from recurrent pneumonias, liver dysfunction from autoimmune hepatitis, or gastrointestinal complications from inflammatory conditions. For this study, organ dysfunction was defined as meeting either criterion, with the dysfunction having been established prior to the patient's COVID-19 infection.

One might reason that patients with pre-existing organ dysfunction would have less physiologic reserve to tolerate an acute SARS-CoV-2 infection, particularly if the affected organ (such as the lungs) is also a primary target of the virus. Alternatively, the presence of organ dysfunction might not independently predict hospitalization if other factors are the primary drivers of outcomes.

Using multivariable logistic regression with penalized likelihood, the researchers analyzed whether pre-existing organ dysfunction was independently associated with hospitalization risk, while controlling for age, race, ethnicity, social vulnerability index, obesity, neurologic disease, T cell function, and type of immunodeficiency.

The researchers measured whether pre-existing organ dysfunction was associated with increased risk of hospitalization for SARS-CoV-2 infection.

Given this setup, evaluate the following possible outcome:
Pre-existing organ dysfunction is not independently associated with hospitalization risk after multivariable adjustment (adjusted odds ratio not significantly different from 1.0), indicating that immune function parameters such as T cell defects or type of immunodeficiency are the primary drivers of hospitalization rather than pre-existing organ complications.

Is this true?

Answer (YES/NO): NO